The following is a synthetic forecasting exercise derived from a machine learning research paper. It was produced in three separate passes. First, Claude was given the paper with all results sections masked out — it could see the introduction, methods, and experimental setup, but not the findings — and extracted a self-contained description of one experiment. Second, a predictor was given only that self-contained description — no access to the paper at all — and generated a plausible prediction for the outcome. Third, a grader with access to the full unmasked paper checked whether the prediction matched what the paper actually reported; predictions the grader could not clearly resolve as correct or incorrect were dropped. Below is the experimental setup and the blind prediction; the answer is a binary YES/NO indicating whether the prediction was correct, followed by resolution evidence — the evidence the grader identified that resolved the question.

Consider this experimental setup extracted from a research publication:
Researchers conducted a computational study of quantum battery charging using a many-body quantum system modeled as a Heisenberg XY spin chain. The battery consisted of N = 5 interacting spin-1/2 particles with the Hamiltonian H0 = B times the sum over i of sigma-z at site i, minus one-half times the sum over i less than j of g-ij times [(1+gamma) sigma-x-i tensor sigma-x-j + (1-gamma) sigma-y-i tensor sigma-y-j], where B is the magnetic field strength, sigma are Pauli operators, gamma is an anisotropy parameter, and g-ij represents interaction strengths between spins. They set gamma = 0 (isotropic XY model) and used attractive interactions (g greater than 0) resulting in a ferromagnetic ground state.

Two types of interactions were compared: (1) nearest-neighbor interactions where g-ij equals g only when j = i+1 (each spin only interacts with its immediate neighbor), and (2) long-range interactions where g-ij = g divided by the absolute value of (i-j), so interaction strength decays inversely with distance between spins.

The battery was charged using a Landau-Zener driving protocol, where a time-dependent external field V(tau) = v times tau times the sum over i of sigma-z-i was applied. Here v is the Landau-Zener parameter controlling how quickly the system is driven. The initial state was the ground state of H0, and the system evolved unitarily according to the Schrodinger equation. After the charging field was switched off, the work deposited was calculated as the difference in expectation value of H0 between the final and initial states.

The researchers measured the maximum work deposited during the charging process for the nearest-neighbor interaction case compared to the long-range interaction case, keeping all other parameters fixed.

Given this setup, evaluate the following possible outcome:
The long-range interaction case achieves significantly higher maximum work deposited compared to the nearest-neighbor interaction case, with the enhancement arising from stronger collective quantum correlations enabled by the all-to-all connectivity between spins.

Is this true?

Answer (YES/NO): NO